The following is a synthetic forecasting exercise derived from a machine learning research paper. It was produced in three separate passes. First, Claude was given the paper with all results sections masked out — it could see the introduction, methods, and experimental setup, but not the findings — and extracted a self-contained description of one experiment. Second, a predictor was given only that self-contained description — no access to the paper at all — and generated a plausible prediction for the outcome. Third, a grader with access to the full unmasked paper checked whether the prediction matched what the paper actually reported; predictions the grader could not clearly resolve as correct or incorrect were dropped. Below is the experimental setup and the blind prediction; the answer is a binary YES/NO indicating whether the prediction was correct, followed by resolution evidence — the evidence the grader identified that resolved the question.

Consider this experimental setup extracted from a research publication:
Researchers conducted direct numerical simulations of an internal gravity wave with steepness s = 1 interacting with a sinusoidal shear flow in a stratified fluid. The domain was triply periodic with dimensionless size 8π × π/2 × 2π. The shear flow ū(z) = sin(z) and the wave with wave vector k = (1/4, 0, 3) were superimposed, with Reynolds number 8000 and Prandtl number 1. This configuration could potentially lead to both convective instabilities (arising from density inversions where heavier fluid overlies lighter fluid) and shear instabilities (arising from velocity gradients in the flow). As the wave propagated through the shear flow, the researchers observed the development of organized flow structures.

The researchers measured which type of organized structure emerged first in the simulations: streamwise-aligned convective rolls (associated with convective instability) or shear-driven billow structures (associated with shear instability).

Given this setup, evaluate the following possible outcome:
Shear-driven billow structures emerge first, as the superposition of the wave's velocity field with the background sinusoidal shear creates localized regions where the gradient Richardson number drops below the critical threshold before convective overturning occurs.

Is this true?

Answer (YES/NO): NO